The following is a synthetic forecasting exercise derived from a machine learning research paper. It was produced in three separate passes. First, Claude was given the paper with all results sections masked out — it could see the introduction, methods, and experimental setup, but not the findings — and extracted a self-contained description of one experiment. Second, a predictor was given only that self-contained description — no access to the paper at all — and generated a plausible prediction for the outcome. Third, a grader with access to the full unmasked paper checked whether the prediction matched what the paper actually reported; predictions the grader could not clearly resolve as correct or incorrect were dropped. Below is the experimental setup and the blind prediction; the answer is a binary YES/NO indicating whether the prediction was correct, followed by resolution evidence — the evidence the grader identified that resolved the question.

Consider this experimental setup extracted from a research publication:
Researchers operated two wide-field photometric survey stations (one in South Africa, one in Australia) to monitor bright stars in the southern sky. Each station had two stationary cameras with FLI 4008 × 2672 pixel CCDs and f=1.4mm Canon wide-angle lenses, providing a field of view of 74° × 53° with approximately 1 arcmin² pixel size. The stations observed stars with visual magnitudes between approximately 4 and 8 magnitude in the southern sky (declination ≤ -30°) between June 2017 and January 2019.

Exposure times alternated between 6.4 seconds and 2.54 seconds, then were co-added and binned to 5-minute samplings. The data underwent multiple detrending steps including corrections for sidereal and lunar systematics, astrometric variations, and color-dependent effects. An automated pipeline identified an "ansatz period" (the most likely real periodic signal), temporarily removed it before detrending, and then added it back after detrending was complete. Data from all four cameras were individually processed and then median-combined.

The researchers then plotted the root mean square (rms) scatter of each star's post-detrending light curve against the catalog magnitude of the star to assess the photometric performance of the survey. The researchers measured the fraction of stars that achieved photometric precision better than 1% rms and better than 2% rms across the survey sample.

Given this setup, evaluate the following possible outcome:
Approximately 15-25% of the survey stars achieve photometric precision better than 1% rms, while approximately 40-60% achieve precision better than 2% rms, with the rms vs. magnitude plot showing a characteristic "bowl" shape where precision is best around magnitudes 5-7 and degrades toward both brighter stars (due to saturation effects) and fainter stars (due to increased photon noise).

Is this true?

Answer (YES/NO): NO